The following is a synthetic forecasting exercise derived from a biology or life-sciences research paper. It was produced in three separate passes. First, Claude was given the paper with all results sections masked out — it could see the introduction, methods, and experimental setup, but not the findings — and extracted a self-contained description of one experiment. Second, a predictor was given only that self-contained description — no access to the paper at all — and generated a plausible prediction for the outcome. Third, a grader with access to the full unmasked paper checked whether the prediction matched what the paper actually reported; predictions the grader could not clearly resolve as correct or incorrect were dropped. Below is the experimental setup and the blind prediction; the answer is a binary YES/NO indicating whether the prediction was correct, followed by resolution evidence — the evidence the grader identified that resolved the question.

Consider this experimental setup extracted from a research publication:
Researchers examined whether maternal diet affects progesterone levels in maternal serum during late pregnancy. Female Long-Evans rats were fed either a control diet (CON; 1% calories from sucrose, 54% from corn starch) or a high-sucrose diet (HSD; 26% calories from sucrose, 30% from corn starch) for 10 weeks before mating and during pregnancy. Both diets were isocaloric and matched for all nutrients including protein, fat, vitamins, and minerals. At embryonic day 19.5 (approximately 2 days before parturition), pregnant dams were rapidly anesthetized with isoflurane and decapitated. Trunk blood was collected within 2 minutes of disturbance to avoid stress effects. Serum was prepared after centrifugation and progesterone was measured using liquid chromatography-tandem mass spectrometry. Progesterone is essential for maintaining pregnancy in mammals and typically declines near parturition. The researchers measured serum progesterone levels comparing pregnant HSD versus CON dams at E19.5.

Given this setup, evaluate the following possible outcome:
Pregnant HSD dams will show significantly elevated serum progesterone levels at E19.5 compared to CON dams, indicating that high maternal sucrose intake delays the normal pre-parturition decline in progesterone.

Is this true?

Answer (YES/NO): NO